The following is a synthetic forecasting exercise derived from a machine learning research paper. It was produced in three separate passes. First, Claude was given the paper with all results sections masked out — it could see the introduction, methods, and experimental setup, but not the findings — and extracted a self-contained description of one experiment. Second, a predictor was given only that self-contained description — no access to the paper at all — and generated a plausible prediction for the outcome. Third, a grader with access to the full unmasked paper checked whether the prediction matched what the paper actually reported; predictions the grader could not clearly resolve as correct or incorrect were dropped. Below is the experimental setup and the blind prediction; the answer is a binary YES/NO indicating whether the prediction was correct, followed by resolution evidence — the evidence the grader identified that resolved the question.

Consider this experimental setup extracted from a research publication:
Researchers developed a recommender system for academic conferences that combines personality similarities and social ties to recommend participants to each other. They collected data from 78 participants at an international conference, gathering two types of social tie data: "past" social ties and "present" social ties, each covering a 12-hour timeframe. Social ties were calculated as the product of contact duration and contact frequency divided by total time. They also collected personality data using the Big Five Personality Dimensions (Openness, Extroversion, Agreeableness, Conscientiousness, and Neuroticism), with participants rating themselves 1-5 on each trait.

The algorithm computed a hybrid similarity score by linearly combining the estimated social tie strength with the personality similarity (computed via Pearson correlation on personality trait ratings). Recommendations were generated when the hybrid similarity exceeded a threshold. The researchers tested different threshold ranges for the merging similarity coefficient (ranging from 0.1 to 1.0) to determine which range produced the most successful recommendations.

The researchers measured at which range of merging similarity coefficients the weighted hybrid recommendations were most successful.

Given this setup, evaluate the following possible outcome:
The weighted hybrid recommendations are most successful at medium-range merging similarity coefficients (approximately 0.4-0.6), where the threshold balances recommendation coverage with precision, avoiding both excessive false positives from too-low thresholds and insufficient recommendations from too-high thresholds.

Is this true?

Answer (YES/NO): NO